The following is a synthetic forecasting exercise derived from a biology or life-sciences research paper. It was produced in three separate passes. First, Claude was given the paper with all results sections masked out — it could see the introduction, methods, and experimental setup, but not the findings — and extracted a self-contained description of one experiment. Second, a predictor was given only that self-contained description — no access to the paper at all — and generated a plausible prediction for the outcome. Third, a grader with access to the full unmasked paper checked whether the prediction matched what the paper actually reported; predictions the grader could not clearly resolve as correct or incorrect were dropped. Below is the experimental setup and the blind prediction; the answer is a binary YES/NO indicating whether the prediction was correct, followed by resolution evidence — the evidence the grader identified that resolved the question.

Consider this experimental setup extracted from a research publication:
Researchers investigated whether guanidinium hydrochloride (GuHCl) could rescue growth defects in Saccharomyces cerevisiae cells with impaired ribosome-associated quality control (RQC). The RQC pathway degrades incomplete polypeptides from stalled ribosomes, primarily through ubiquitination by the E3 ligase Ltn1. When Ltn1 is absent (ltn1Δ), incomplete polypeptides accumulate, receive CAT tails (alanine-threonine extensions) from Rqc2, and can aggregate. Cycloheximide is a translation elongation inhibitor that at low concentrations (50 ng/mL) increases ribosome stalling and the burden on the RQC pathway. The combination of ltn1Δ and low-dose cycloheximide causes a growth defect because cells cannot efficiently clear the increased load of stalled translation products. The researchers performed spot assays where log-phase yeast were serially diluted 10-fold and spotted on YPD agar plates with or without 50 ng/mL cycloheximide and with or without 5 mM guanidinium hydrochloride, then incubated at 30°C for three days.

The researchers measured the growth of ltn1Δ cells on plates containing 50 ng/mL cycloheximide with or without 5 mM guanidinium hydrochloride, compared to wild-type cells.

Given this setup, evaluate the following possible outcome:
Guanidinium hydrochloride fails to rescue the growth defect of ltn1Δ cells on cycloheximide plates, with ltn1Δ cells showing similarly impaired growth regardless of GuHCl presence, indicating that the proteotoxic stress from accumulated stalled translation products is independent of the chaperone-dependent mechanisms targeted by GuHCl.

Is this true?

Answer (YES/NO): NO